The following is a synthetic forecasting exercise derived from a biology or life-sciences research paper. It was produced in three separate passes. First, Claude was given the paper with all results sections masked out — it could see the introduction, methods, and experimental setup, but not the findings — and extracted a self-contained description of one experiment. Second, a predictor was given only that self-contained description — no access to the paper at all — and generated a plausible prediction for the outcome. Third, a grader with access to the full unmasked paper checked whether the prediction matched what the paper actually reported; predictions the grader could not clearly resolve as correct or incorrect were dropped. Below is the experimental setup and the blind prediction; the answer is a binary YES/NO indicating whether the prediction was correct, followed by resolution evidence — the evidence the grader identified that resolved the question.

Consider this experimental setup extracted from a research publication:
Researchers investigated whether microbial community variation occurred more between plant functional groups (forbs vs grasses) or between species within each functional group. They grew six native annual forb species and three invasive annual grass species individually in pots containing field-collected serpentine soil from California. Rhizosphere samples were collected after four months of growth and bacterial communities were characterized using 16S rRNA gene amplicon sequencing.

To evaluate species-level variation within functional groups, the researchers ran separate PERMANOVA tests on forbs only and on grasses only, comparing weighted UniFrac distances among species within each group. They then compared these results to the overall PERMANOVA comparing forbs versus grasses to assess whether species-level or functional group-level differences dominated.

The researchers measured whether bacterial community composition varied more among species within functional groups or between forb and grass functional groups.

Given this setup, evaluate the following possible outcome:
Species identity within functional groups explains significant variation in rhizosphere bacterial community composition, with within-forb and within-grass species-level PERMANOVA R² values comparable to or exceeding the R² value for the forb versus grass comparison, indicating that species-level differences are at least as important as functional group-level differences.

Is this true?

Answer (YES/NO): NO